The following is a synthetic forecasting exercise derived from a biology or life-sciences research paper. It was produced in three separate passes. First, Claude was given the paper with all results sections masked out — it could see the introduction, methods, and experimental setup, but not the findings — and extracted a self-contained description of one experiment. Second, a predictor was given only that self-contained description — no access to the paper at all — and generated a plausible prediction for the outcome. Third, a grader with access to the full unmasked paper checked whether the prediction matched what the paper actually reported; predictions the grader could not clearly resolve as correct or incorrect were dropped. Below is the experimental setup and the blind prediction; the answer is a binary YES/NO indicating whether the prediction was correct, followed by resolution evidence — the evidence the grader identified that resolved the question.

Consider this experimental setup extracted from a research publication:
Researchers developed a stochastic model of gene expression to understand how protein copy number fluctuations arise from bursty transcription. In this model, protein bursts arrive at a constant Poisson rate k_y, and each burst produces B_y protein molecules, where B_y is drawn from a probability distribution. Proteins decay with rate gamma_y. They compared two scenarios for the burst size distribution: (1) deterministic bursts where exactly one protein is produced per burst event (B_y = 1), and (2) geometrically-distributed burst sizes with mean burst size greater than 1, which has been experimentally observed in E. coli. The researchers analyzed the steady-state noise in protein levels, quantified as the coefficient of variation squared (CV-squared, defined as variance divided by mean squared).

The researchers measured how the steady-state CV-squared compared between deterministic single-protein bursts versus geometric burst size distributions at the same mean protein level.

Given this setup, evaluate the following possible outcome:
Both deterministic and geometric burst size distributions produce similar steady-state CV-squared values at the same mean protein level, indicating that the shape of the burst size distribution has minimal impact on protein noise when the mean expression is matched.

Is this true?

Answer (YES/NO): NO